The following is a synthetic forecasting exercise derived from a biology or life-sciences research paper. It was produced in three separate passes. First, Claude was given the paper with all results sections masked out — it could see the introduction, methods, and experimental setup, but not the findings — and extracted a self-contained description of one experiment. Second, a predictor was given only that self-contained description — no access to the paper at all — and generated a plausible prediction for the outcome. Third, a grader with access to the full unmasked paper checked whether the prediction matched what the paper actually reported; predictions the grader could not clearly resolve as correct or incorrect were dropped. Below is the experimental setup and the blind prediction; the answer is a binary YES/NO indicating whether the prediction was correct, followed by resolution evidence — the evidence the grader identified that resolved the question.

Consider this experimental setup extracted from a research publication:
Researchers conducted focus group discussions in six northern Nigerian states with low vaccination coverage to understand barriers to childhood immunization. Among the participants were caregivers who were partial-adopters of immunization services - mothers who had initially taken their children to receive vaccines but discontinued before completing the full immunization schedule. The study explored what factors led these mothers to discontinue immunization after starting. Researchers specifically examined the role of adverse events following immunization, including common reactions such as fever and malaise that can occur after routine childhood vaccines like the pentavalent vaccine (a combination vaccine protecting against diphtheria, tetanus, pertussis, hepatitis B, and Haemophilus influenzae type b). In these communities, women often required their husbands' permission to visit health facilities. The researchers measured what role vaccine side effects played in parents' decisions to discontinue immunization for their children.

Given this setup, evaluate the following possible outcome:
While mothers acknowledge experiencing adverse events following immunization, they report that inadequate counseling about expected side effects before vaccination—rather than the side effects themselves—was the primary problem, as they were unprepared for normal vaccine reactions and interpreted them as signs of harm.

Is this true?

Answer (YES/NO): NO